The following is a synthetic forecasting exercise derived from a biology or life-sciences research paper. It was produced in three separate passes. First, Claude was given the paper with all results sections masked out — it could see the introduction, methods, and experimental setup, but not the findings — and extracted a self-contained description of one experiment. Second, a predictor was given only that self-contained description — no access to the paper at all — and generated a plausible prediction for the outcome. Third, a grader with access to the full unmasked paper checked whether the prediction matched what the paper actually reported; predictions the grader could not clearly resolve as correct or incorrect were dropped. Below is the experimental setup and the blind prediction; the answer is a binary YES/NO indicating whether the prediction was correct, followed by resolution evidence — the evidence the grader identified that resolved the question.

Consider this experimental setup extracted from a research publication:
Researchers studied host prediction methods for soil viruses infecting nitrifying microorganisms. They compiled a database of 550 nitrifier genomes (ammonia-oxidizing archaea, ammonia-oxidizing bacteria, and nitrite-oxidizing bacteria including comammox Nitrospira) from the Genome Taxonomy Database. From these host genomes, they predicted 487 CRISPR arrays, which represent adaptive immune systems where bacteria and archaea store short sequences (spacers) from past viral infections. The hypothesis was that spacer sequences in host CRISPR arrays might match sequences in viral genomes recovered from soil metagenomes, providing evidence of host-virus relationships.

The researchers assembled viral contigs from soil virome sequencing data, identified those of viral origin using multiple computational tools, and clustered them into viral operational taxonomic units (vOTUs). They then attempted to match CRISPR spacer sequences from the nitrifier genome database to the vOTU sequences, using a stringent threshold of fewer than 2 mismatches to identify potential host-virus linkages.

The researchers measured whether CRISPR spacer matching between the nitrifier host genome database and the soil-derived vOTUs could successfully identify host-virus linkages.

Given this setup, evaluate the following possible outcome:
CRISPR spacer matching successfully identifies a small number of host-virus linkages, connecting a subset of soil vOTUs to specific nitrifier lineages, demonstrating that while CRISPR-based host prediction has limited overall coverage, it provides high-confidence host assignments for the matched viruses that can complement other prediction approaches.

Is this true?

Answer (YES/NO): NO